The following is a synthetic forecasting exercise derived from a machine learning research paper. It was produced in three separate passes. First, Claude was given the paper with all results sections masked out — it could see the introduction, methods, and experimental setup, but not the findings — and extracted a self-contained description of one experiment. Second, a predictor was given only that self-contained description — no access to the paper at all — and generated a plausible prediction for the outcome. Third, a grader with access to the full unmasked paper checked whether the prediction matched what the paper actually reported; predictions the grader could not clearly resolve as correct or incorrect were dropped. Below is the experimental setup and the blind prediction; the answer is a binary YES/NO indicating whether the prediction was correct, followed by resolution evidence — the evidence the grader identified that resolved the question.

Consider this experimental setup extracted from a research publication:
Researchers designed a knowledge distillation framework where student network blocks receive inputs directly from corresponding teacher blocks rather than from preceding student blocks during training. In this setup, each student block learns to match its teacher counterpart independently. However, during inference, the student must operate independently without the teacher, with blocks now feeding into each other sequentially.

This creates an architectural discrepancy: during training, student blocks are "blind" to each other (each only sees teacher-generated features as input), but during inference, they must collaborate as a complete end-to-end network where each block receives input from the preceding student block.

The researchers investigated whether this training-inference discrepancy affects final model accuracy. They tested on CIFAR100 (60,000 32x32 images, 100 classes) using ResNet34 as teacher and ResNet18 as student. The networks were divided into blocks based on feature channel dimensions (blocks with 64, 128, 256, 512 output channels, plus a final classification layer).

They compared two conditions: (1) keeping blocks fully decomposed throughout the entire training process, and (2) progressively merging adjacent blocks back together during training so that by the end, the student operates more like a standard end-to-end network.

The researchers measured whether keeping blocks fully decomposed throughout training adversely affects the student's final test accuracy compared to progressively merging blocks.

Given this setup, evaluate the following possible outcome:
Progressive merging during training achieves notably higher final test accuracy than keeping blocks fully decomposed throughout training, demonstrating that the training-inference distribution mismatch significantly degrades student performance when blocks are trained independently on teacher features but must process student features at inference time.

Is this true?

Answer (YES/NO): YES